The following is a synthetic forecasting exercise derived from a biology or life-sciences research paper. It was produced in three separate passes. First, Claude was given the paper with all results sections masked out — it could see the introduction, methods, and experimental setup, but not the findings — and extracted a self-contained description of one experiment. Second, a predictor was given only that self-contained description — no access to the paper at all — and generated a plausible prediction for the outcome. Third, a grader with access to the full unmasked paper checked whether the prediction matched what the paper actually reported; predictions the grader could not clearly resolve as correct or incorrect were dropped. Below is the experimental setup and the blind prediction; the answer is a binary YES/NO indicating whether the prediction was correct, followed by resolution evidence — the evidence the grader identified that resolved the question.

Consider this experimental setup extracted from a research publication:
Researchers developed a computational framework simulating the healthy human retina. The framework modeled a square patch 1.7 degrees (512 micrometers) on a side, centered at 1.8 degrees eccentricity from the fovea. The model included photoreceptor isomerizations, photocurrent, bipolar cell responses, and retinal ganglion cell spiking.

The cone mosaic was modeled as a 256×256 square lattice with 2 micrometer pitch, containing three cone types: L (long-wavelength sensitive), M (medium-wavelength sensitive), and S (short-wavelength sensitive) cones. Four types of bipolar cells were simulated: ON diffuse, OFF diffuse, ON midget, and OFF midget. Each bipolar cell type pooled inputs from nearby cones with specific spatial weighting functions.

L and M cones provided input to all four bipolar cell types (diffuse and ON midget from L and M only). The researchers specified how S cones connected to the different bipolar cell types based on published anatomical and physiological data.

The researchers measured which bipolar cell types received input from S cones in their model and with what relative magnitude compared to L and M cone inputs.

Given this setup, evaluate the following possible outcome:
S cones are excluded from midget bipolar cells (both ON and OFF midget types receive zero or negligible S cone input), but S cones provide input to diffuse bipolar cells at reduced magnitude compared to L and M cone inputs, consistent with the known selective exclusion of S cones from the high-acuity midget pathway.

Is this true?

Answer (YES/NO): NO